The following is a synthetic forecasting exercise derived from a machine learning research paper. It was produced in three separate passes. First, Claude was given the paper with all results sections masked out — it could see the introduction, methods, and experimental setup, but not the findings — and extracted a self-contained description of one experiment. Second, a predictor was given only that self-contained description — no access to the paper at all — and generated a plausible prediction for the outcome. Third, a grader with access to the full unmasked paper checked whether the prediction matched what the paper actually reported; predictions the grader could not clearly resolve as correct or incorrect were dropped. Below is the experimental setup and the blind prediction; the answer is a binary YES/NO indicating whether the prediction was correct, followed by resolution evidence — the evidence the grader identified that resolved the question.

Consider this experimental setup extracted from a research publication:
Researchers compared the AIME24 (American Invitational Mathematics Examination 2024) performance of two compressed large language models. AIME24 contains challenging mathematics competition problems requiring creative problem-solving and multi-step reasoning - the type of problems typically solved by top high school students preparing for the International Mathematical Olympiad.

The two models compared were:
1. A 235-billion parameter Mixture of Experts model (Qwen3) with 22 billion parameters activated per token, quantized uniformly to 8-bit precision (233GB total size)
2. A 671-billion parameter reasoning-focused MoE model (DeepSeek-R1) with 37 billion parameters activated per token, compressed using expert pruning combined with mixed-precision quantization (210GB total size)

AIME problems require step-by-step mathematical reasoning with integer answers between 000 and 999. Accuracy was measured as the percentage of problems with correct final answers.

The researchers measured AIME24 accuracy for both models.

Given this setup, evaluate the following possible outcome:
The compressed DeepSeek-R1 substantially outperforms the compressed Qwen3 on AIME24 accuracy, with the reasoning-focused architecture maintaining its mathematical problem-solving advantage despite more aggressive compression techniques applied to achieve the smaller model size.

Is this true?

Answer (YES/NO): NO